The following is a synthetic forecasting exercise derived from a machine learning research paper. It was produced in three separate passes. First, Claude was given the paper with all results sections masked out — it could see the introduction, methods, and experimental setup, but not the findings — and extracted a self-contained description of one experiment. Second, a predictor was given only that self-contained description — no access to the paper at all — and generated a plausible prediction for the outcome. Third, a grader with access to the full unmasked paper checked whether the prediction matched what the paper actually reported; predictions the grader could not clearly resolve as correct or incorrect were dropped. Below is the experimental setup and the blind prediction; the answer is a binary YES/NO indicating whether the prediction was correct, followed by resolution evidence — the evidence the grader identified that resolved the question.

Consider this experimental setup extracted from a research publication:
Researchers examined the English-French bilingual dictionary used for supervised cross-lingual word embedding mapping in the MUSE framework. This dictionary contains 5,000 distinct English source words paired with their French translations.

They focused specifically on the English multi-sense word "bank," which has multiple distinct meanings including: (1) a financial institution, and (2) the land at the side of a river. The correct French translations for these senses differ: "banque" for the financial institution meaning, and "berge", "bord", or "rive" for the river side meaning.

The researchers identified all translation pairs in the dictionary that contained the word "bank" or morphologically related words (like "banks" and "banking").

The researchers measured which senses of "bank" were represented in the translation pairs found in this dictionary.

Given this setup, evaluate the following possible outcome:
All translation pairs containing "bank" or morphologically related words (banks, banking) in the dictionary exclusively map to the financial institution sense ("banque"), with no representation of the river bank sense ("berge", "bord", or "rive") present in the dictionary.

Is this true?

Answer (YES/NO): YES